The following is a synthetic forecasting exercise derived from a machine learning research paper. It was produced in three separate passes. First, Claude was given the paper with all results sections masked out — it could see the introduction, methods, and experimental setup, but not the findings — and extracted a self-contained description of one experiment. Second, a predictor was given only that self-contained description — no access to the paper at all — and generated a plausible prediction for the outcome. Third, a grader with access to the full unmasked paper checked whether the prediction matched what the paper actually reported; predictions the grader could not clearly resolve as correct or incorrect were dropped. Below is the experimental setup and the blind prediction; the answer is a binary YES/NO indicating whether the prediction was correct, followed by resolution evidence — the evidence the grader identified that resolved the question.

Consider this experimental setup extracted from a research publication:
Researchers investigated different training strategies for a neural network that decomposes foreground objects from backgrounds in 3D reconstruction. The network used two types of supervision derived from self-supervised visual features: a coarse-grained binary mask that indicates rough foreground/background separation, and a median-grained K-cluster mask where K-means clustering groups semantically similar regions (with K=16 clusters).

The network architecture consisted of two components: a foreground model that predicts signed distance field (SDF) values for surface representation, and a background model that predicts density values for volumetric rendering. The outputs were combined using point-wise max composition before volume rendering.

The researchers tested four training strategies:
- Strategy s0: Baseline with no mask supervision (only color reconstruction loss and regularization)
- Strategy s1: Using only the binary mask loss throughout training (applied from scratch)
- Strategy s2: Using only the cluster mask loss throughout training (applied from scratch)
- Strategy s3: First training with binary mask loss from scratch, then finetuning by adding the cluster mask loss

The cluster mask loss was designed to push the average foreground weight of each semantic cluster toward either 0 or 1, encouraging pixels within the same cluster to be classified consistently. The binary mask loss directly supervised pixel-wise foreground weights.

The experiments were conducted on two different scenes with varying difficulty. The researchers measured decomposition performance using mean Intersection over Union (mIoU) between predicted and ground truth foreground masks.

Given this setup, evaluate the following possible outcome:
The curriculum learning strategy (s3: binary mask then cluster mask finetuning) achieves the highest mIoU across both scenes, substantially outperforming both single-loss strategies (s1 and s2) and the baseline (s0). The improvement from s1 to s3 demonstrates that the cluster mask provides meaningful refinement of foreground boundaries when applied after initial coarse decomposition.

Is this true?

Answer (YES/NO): NO